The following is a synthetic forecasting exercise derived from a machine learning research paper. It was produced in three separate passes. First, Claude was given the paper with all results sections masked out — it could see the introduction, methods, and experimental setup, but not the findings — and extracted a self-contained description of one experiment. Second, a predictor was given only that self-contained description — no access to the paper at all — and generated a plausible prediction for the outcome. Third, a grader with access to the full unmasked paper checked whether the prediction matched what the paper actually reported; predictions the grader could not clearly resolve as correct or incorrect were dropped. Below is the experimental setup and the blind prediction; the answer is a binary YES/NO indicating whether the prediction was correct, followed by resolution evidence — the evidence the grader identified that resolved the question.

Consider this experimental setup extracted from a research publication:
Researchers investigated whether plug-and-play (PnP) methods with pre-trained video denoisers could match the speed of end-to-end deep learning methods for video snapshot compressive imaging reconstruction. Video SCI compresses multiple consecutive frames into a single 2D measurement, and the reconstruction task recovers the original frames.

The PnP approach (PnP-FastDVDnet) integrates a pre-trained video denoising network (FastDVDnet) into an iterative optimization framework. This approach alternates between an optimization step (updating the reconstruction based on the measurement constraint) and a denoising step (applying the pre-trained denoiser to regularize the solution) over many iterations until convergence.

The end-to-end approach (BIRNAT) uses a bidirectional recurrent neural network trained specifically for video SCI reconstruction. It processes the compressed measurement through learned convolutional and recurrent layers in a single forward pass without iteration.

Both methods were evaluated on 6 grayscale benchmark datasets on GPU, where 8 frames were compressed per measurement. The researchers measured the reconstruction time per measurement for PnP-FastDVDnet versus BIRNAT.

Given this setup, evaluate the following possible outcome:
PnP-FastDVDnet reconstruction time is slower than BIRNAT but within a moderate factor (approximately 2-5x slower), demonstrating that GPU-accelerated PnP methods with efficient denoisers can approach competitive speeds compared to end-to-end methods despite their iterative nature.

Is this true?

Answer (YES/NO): NO